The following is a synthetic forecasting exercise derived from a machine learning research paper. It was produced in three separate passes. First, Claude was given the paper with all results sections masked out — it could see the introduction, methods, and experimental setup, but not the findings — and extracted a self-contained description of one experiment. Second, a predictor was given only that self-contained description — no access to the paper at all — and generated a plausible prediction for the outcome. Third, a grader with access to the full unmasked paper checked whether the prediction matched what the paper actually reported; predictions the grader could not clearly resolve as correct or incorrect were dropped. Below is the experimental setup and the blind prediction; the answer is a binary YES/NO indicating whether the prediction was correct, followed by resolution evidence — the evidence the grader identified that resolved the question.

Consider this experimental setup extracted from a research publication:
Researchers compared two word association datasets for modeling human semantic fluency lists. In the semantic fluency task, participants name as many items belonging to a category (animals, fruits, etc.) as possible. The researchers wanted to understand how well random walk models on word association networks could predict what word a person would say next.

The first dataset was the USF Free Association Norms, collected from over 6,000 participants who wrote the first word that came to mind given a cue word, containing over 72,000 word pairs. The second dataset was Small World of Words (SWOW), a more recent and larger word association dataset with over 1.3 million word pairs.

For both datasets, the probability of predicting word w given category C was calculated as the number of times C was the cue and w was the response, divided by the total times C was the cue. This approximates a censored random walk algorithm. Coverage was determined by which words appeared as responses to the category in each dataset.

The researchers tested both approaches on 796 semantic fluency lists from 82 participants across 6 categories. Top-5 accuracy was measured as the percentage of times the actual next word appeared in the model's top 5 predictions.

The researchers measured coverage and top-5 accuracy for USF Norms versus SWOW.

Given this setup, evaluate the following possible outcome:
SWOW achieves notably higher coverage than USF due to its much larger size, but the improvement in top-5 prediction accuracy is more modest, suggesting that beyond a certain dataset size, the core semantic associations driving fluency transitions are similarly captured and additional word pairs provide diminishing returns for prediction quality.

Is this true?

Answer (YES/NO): YES